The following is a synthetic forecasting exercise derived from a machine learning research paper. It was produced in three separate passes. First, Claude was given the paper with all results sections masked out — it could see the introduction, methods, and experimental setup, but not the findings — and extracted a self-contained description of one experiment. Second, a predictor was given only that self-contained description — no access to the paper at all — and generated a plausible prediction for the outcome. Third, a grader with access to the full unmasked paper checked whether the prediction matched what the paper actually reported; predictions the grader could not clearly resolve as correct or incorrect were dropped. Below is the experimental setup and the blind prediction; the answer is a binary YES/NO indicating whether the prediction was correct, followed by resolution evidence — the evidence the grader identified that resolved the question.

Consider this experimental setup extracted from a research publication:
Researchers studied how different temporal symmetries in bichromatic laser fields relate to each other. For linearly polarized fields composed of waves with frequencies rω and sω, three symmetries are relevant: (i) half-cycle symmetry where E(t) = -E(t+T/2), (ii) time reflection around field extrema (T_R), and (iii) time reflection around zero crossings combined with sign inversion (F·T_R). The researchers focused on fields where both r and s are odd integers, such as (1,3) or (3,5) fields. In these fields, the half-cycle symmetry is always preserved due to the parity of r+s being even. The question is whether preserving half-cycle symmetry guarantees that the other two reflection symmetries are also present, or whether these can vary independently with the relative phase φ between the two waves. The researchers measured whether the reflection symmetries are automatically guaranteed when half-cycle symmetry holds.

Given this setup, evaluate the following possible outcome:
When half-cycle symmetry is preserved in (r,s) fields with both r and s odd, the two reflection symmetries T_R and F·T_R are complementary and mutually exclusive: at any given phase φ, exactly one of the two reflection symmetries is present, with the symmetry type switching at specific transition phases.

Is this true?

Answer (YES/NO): NO